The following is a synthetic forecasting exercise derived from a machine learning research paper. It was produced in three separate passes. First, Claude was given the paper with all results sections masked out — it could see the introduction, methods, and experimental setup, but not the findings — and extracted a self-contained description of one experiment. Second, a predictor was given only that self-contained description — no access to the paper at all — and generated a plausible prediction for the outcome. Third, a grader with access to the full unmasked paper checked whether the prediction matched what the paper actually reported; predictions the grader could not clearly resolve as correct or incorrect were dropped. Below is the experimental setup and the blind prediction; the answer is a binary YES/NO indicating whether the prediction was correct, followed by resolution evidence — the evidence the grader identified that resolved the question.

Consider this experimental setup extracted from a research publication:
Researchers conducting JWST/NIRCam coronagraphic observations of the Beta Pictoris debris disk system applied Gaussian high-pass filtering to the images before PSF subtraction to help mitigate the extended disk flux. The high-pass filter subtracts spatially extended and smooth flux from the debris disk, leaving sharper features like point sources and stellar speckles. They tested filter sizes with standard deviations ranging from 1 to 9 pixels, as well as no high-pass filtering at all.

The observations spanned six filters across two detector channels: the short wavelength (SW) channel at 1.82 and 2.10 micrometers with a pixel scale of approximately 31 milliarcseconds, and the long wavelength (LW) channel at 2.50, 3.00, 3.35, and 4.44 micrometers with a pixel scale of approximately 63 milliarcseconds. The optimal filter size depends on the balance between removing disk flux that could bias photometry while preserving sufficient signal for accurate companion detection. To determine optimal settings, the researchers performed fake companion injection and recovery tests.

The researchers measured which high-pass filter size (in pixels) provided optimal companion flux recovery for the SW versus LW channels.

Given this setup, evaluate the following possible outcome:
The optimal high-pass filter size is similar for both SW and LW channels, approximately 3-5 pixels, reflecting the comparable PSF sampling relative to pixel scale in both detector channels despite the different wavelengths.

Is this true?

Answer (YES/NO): NO